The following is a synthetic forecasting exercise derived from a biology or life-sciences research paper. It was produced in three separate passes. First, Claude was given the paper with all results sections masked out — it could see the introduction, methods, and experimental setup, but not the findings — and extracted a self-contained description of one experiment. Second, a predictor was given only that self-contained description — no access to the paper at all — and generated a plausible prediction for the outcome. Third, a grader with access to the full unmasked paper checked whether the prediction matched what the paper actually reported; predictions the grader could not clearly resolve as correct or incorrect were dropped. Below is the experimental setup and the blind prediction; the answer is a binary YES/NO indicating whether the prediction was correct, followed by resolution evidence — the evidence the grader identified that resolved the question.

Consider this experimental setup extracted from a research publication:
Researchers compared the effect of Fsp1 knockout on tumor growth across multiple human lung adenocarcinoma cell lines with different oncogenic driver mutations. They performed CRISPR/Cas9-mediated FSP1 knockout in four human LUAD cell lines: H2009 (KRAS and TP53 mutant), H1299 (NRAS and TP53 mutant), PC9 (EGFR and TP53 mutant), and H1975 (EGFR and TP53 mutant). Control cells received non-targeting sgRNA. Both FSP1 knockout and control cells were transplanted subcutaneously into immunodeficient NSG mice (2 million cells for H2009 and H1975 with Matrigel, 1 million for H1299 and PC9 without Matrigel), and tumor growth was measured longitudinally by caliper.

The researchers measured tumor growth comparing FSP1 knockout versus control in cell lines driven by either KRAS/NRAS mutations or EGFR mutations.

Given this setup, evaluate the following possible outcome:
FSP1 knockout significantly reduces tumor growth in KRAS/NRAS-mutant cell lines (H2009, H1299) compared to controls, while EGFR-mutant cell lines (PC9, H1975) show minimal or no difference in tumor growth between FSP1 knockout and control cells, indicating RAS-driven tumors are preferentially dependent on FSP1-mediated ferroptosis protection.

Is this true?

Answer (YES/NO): NO